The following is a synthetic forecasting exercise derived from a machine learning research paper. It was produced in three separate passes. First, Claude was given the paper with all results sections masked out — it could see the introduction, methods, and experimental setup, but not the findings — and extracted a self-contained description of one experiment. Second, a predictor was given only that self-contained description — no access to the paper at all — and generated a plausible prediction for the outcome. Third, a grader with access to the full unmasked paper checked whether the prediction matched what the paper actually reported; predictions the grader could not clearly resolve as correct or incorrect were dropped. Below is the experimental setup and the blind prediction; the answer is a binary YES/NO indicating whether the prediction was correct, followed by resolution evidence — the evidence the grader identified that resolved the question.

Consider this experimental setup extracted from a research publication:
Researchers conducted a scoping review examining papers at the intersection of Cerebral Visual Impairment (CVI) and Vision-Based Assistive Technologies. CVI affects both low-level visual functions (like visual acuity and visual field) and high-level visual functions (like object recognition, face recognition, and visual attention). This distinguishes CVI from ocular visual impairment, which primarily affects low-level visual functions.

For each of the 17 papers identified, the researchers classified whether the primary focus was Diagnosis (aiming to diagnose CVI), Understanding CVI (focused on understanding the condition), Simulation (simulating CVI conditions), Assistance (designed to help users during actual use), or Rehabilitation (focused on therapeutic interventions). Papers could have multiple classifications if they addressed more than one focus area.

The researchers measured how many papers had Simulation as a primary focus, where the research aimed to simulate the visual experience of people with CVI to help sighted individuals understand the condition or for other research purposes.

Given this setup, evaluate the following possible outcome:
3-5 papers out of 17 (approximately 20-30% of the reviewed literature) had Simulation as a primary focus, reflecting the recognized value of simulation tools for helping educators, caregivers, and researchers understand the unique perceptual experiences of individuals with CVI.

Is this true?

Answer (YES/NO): NO